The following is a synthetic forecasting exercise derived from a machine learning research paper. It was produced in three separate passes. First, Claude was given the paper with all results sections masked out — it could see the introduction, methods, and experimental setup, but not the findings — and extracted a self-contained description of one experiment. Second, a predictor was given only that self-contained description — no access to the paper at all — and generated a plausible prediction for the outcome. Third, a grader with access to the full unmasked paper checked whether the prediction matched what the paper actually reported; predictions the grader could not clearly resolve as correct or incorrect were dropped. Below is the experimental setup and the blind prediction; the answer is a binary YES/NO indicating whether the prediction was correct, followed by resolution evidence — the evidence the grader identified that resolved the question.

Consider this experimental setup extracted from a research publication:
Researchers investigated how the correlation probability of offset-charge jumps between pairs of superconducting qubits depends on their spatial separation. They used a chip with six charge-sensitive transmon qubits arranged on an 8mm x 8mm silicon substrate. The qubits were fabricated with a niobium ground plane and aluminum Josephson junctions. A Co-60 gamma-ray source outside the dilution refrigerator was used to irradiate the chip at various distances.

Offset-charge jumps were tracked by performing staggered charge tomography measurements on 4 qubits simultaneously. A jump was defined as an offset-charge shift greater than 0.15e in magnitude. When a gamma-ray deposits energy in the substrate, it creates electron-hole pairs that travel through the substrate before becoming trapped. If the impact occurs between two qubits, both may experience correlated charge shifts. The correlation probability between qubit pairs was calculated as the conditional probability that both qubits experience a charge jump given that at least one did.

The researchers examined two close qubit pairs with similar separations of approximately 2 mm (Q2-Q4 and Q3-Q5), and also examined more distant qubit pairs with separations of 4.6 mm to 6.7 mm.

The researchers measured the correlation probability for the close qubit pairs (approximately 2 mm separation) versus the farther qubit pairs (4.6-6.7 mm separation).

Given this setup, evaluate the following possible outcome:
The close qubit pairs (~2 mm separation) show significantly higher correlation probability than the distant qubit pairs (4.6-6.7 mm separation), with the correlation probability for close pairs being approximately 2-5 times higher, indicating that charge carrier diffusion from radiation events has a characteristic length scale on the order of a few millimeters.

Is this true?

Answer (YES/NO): NO